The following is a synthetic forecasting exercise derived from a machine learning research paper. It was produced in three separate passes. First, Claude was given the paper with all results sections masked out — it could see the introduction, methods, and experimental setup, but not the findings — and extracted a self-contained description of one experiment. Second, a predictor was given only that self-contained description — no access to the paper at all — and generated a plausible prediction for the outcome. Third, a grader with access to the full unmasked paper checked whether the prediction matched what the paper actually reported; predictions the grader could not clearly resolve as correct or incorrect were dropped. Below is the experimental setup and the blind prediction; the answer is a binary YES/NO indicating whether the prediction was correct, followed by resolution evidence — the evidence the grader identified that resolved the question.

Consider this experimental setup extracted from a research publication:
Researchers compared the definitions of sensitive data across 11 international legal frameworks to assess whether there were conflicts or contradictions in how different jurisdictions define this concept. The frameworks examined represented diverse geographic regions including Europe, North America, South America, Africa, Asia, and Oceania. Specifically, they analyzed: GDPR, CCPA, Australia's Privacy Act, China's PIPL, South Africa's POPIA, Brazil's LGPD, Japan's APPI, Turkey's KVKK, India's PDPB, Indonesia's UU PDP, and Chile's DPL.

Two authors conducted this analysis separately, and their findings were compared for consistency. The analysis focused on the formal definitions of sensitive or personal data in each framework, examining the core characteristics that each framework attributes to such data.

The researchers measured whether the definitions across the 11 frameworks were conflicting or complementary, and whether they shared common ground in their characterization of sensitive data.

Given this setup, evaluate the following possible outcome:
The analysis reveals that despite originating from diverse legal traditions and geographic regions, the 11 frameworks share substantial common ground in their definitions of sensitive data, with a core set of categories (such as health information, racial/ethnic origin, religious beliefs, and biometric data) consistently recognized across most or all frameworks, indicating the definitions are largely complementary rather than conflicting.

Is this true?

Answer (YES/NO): NO